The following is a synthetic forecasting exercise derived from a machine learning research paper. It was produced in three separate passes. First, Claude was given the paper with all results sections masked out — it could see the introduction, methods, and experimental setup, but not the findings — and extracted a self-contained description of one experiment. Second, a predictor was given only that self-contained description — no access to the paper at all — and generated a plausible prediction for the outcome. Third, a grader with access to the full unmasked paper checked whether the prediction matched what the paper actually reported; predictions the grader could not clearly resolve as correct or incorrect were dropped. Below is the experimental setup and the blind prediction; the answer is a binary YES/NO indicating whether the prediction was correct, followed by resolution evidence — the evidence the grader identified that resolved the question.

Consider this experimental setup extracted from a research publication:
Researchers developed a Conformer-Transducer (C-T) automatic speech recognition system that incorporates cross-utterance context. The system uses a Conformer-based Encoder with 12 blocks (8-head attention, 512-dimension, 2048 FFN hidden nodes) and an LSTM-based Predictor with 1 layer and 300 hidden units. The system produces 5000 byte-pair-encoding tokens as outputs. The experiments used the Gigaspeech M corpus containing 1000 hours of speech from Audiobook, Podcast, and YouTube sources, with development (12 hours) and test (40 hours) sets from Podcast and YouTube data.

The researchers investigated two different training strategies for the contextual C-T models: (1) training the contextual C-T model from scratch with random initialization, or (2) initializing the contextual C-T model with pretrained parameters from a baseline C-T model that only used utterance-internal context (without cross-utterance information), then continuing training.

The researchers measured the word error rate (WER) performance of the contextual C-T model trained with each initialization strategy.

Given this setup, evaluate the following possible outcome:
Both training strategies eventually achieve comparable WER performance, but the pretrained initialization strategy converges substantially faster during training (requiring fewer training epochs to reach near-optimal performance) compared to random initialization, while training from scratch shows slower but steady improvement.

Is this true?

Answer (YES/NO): NO